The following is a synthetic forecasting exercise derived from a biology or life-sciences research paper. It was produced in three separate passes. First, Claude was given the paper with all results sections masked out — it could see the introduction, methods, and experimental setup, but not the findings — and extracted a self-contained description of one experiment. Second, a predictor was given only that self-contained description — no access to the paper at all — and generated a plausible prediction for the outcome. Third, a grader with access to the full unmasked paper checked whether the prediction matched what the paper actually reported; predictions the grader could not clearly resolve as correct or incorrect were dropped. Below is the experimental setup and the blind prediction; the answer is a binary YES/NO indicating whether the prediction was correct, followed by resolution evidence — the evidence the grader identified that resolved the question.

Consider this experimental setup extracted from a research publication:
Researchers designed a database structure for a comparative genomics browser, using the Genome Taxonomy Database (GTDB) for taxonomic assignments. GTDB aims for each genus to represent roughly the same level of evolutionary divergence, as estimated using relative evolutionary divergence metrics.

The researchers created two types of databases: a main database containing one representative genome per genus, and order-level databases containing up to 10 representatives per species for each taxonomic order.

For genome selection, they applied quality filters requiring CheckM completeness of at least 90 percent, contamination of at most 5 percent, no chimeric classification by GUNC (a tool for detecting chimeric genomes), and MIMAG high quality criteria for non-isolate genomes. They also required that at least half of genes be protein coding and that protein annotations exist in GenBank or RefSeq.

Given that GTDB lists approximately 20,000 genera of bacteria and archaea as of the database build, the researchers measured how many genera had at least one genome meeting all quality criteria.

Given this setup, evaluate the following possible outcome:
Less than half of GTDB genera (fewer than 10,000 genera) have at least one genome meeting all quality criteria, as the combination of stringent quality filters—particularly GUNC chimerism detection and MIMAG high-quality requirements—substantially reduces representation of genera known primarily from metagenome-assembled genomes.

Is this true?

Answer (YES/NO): YES